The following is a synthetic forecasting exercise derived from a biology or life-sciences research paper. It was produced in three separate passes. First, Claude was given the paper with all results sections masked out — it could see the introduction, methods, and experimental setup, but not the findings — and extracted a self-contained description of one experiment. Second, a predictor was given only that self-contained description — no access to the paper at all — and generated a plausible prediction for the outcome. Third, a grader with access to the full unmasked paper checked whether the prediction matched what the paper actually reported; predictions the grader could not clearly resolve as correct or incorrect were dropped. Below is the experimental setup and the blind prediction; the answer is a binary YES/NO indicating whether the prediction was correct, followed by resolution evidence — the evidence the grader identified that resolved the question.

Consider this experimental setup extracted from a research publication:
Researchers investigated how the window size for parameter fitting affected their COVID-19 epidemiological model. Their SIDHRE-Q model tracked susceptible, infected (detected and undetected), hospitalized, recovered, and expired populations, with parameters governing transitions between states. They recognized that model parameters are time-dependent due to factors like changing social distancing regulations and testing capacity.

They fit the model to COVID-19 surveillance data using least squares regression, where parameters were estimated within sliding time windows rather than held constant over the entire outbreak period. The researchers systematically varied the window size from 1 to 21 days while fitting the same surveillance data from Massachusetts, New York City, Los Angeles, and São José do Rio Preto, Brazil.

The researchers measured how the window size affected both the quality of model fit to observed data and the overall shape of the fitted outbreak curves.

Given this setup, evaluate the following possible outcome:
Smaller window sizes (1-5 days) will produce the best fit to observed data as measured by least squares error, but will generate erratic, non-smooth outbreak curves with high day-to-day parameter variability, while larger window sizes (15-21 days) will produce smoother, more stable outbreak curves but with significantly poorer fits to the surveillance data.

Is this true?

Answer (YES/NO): NO